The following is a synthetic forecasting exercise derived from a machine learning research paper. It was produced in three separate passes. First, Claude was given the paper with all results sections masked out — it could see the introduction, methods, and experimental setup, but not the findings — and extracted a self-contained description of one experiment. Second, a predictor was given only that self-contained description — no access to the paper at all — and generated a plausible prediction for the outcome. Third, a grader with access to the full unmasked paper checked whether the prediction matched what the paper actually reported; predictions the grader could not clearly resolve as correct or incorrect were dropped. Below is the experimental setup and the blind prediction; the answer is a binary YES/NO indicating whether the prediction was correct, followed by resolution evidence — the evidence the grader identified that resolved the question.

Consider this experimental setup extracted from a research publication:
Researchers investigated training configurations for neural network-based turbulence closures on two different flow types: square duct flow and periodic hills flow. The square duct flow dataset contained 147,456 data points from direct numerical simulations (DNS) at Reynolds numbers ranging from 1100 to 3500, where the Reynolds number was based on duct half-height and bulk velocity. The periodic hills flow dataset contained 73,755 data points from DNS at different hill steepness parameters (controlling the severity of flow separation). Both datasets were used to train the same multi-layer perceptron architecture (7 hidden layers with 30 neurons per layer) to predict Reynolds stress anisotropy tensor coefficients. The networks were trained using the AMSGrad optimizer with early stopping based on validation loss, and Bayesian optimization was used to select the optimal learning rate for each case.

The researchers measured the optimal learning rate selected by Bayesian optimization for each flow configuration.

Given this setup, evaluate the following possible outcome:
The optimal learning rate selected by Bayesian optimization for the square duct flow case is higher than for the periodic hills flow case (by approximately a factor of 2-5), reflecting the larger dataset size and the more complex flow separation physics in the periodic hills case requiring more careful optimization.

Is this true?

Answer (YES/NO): NO